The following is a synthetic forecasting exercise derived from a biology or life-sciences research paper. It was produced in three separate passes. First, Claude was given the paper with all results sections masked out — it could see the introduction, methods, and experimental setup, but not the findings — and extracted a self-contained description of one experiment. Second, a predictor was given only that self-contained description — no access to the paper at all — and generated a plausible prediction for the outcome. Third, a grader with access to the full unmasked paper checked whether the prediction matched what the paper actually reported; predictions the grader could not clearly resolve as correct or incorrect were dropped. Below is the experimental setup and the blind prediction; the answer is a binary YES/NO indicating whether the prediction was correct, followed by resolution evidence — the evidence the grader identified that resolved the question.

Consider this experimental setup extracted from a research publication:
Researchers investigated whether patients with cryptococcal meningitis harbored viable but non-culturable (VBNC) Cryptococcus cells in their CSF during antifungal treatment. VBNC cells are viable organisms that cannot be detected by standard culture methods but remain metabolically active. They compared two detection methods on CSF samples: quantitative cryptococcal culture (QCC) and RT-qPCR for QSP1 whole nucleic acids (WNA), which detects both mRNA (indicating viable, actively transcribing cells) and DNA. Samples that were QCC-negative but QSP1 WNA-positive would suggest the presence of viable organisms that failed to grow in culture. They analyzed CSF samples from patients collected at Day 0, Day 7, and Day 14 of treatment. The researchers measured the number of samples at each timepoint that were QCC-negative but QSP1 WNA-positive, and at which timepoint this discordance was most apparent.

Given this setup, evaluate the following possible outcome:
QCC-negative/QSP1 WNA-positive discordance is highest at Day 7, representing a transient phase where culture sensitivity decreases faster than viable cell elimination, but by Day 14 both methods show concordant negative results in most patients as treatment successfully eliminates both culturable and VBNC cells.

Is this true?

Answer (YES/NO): NO